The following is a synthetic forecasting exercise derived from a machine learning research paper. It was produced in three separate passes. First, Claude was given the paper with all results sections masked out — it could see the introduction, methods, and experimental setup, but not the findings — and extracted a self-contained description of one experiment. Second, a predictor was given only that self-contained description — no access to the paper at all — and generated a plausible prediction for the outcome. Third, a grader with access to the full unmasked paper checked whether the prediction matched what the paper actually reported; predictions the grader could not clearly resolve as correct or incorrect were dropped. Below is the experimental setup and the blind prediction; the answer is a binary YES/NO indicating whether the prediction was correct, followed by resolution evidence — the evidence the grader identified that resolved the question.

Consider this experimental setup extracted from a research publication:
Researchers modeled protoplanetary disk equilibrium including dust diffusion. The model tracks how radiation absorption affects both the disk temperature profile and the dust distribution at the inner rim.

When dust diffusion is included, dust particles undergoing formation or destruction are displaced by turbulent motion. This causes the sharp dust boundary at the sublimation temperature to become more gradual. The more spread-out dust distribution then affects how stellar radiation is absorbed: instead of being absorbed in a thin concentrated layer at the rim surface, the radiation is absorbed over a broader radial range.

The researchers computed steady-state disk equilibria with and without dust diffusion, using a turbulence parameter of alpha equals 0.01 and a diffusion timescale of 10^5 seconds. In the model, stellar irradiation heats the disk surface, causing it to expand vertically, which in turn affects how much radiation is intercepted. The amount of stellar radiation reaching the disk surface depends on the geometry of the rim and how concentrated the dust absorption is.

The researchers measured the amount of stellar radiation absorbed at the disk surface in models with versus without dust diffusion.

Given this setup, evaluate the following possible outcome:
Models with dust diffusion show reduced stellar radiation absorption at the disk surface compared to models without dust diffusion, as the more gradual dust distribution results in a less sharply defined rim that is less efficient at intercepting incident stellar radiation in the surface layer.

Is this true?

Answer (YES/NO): YES